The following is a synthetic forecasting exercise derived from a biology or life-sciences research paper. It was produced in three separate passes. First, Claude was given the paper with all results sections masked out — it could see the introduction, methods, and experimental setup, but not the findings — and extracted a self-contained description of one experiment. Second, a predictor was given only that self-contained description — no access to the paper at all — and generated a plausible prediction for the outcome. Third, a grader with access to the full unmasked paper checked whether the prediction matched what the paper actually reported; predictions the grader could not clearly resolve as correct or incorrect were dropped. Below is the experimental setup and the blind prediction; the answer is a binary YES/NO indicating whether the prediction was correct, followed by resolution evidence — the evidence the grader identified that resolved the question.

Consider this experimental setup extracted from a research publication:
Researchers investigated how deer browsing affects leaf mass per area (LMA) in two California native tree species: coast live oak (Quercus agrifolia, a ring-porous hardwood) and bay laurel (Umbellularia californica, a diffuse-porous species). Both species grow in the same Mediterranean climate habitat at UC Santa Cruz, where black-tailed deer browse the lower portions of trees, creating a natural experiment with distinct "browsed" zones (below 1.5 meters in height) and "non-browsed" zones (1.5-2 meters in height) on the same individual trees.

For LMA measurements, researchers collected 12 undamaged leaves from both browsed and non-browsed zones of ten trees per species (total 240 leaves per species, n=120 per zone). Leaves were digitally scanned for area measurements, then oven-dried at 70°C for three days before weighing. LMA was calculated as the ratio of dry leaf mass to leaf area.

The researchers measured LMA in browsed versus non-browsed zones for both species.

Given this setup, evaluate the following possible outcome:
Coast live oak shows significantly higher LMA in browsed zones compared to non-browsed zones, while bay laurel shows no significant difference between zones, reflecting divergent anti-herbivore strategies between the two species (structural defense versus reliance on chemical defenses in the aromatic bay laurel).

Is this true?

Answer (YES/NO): NO